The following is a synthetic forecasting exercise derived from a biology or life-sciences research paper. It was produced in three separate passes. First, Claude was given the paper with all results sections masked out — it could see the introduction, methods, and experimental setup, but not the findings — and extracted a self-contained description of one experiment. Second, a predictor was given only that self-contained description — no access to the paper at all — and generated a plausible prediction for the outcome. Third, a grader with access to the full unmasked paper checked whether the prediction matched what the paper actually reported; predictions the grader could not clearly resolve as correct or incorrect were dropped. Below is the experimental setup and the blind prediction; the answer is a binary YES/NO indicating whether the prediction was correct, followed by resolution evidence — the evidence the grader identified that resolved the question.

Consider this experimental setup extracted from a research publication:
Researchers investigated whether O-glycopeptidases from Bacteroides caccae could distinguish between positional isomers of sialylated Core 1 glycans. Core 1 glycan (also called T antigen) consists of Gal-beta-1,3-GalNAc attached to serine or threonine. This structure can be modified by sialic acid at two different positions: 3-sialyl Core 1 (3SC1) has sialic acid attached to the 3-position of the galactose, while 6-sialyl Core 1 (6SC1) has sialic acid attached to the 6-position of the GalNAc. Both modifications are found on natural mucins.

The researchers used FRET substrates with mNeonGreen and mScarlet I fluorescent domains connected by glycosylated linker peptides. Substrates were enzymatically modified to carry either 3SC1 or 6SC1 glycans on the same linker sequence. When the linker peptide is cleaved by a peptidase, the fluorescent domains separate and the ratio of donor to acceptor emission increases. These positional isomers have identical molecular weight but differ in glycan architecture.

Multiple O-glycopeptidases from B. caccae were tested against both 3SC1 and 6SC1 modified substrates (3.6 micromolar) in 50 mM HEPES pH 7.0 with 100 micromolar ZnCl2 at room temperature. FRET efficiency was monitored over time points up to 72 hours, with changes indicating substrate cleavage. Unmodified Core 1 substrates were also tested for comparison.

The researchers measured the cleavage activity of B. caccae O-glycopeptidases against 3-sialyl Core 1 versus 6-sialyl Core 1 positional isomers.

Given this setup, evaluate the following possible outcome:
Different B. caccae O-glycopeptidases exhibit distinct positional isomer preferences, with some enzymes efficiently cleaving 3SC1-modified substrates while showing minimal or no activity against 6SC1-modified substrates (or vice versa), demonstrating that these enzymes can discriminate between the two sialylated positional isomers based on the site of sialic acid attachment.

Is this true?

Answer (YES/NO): YES